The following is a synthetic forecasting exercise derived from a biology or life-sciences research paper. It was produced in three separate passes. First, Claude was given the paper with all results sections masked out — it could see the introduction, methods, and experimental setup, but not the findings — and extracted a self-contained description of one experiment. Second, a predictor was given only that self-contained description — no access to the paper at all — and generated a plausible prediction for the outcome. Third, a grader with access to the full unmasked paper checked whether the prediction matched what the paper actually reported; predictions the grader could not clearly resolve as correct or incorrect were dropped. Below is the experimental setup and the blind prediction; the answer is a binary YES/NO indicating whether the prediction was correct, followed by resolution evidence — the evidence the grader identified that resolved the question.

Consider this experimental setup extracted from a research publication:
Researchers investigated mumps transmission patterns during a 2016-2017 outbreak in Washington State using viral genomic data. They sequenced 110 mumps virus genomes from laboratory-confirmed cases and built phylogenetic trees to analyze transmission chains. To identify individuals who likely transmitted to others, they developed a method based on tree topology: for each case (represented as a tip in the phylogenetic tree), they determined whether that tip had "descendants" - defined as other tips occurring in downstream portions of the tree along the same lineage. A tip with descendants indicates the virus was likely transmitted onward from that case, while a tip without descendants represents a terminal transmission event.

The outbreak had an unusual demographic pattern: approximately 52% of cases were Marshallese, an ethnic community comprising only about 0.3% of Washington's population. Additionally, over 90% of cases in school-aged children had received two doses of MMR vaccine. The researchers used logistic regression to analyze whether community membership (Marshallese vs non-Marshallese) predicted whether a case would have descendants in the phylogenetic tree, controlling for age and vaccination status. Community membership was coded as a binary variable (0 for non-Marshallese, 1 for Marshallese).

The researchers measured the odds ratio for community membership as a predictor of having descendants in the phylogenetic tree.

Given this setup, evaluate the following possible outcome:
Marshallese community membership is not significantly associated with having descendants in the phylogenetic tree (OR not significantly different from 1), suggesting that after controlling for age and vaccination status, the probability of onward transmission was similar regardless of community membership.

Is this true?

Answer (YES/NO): NO